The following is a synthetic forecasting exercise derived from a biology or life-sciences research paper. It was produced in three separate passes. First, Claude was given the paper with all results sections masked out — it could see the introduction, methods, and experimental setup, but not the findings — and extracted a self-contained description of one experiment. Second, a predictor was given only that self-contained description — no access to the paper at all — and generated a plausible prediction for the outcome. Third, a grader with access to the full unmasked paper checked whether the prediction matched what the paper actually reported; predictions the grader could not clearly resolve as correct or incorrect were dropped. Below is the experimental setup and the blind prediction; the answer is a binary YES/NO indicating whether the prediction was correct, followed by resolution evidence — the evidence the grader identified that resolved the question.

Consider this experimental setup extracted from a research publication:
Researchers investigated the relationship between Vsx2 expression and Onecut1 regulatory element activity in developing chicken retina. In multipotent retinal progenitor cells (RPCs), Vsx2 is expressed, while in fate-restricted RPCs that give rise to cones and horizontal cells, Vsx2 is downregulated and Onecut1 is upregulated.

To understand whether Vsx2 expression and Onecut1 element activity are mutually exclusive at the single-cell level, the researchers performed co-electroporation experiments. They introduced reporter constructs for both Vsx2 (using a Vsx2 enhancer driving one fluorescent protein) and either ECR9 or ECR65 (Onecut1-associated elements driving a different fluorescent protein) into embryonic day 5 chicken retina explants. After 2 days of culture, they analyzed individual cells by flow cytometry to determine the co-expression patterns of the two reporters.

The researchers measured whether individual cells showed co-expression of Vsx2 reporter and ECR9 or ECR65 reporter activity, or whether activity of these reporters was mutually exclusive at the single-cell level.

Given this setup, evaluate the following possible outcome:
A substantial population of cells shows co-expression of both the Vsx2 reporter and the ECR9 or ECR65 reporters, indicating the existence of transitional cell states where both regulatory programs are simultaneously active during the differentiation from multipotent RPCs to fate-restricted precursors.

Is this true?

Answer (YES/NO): NO